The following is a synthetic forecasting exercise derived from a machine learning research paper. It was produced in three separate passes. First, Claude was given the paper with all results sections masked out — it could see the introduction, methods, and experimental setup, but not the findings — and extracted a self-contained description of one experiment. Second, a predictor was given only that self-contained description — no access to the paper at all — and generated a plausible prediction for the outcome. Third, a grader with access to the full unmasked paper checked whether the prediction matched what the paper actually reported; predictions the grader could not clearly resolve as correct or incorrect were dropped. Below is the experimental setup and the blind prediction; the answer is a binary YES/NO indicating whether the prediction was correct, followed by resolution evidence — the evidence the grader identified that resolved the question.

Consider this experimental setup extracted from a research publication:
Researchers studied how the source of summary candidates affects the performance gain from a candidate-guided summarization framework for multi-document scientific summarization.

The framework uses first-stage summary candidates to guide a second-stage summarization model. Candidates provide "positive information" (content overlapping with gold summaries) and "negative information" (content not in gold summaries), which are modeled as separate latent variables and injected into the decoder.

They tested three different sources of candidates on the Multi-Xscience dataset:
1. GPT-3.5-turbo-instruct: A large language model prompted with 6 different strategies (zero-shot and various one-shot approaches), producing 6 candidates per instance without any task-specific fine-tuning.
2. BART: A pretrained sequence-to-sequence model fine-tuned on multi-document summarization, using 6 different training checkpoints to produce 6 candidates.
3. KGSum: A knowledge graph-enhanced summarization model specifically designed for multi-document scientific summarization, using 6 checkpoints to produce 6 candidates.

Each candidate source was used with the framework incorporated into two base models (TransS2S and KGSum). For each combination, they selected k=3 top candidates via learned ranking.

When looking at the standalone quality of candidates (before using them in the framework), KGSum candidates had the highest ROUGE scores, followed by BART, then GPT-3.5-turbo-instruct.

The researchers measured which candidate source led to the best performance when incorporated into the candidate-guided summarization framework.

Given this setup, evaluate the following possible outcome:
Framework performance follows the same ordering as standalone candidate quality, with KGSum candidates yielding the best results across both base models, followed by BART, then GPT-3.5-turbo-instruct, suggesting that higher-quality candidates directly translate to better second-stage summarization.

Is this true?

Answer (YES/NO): YES